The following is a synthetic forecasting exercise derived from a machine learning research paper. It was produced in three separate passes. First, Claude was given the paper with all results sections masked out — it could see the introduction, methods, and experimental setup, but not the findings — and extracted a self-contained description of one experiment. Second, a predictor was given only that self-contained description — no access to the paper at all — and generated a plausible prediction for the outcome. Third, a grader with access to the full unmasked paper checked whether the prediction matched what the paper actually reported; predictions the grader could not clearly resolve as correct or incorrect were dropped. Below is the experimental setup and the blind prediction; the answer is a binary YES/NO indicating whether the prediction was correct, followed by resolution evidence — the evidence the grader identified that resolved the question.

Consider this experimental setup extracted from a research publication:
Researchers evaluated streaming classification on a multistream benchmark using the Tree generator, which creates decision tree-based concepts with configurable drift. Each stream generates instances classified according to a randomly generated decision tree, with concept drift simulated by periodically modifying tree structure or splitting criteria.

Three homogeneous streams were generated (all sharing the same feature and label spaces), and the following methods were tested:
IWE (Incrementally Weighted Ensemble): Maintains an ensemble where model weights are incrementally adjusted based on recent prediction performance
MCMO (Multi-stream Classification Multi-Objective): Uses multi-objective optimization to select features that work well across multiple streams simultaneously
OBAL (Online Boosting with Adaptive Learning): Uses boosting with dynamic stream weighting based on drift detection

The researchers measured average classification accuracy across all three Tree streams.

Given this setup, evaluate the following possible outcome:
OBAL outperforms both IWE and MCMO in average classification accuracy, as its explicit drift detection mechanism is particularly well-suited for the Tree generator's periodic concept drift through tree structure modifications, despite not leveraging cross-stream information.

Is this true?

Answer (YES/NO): NO